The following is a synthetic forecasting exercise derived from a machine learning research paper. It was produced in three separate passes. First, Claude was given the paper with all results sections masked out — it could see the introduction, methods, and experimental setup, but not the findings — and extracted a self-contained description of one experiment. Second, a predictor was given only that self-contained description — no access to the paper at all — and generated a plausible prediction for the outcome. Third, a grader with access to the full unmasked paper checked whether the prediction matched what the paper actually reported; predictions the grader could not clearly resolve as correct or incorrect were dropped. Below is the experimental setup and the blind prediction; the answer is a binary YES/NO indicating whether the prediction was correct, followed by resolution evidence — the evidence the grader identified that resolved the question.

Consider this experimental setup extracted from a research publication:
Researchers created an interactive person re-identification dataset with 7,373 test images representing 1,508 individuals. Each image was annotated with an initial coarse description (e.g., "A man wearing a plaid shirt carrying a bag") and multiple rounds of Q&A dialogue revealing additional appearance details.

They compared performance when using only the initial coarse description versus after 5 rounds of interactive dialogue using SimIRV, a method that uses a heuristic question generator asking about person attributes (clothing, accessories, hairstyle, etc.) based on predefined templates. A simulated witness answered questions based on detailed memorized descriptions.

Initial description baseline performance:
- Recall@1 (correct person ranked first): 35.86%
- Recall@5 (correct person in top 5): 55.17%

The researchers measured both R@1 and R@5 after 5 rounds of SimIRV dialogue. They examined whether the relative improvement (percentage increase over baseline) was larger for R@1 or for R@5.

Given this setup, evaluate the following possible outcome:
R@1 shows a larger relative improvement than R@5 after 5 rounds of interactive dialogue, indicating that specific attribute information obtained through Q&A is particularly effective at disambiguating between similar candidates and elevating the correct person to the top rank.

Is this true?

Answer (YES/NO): YES